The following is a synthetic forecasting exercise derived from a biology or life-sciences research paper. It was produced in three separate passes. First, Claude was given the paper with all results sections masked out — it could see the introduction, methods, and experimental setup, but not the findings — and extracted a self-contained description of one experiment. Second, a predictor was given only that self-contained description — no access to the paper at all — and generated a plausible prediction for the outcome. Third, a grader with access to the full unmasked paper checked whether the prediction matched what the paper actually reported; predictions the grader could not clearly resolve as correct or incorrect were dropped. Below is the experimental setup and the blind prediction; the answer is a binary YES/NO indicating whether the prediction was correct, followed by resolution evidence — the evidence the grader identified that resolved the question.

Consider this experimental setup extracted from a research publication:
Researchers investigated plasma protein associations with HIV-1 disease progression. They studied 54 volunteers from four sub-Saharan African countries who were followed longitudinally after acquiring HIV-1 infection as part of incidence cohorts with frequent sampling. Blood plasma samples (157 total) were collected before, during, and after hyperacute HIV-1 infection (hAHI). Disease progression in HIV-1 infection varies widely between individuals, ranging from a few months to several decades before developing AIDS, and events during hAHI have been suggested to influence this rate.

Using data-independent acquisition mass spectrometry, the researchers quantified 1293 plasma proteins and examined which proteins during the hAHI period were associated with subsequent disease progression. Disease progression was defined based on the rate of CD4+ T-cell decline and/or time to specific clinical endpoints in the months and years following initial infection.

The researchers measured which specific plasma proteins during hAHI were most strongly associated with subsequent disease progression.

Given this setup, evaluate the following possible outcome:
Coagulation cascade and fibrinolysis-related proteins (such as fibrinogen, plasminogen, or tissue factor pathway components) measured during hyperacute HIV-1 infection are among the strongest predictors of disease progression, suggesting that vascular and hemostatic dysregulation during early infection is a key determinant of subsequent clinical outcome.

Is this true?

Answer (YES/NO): NO